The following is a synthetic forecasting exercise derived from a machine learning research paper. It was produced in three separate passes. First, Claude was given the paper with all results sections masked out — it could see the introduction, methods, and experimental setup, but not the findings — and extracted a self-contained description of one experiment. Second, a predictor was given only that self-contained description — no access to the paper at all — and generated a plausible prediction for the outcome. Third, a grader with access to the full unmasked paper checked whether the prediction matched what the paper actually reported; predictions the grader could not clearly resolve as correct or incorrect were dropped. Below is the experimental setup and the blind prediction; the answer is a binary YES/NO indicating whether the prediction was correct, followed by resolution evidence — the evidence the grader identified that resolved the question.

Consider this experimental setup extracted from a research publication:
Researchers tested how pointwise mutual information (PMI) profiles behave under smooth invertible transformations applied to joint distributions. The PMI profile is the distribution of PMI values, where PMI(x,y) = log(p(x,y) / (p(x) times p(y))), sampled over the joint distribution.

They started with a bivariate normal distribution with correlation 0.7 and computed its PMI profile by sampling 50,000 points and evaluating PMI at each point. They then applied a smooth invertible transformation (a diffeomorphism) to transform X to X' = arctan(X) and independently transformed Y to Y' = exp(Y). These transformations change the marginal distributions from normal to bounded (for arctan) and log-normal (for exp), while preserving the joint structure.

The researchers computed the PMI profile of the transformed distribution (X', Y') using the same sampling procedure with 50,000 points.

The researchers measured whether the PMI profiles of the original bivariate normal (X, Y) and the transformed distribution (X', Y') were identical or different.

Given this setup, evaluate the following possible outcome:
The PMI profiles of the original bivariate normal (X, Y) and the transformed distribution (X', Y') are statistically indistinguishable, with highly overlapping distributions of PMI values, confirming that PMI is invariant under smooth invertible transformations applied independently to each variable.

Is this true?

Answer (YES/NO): YES